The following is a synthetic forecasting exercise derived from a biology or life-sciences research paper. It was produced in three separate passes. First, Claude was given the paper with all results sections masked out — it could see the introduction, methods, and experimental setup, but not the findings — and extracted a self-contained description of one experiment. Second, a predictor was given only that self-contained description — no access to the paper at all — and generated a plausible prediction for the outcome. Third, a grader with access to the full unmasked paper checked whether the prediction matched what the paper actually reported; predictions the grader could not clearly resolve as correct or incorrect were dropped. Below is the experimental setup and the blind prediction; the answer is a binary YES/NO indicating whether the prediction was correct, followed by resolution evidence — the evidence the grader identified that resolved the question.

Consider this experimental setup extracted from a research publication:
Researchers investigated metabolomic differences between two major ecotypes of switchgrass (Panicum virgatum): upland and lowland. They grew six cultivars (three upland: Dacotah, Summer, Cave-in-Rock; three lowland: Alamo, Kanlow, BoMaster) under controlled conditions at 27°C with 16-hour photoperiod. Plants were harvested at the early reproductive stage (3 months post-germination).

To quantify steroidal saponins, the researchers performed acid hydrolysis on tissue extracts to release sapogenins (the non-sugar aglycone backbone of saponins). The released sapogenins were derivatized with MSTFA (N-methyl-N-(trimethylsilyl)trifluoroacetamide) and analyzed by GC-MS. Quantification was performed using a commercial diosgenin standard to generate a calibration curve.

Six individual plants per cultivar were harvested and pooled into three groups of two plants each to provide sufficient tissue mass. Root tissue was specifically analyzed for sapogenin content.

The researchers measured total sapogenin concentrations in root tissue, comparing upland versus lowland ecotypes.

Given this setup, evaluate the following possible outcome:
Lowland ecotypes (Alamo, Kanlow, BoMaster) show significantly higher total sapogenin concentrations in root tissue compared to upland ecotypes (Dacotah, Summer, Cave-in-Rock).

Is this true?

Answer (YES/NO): YES